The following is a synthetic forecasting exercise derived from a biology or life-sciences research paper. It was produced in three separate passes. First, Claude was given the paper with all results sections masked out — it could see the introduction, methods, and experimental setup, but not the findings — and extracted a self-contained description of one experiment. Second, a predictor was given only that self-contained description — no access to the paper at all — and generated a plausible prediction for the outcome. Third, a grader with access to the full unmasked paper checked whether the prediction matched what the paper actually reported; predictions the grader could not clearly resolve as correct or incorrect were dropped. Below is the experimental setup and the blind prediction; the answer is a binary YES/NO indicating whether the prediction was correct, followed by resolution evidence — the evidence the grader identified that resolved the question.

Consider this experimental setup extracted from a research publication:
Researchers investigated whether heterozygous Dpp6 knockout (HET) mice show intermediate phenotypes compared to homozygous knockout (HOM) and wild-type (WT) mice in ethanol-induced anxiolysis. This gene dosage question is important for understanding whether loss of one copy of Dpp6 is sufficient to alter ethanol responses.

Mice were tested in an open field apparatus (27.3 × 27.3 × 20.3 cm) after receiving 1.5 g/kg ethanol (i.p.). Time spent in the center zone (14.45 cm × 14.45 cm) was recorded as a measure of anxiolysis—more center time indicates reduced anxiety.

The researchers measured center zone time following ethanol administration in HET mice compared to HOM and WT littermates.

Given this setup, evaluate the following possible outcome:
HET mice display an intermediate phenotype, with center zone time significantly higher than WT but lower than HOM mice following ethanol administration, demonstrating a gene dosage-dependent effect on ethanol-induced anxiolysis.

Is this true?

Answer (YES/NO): NO